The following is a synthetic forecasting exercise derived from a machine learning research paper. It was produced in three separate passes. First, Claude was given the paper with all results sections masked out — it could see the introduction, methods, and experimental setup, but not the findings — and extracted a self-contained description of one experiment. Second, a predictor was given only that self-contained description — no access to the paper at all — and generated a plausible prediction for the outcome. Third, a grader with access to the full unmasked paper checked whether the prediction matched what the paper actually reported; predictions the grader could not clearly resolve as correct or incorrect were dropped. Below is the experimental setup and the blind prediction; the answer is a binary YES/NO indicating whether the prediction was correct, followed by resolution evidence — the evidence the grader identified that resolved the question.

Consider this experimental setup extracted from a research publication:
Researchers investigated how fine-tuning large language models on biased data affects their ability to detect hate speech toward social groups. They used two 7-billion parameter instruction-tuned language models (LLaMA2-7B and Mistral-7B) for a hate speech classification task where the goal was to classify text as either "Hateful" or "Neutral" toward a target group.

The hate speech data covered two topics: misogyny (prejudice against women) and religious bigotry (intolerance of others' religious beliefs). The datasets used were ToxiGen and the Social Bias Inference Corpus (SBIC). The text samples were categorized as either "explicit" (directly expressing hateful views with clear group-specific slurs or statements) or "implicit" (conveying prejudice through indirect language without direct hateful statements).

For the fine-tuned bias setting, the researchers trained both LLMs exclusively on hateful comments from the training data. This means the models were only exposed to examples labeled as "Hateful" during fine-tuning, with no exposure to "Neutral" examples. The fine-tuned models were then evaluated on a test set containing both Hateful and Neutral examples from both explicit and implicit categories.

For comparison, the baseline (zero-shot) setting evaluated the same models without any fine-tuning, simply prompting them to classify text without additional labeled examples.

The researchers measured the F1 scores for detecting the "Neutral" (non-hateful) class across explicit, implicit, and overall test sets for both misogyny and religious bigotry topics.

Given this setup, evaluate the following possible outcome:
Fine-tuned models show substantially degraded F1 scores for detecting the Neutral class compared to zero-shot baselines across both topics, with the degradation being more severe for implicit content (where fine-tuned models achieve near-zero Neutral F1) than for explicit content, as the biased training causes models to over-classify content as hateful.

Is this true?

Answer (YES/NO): NO